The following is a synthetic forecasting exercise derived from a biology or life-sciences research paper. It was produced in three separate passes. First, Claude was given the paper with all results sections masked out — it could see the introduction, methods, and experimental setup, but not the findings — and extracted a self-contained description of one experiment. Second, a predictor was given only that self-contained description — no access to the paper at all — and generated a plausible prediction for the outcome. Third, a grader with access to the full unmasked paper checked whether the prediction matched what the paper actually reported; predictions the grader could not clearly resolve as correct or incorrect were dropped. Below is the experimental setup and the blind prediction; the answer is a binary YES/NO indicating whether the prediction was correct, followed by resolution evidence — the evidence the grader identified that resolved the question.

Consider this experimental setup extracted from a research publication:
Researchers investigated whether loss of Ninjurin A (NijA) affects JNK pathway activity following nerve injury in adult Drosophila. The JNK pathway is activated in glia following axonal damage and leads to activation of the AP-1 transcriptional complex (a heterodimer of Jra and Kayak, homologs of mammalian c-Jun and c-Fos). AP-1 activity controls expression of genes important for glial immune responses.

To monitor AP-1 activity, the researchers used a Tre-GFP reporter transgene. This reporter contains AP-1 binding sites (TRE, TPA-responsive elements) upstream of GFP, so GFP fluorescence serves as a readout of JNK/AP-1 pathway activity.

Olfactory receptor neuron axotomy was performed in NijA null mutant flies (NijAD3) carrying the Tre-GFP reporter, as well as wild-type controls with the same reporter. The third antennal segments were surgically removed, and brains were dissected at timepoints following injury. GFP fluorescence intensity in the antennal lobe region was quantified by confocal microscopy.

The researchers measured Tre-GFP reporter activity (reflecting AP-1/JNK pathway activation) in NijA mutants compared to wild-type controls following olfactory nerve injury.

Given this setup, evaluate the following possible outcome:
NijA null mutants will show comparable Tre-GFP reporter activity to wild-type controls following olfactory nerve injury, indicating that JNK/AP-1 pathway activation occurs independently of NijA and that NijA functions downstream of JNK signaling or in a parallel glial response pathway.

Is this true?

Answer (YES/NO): YES